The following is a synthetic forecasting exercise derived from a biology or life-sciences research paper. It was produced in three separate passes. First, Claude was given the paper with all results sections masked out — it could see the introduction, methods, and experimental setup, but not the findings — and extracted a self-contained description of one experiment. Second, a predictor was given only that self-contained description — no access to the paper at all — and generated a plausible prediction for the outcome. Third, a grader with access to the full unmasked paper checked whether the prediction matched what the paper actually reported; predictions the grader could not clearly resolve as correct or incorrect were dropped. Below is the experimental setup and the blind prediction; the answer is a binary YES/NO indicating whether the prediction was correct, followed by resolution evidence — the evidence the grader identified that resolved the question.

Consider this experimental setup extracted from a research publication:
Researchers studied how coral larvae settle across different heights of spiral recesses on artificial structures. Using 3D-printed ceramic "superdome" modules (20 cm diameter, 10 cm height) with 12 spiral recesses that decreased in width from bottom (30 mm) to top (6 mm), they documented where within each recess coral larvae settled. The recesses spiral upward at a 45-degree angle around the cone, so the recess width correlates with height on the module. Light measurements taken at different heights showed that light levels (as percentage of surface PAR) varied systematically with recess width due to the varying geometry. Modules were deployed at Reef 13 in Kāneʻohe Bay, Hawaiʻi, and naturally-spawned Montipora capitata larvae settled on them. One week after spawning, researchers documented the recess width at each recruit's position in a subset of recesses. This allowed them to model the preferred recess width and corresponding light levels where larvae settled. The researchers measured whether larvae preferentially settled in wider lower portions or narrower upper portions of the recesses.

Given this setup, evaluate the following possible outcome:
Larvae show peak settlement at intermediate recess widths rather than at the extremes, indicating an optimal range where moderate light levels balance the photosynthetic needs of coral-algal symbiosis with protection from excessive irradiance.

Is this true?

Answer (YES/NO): NO